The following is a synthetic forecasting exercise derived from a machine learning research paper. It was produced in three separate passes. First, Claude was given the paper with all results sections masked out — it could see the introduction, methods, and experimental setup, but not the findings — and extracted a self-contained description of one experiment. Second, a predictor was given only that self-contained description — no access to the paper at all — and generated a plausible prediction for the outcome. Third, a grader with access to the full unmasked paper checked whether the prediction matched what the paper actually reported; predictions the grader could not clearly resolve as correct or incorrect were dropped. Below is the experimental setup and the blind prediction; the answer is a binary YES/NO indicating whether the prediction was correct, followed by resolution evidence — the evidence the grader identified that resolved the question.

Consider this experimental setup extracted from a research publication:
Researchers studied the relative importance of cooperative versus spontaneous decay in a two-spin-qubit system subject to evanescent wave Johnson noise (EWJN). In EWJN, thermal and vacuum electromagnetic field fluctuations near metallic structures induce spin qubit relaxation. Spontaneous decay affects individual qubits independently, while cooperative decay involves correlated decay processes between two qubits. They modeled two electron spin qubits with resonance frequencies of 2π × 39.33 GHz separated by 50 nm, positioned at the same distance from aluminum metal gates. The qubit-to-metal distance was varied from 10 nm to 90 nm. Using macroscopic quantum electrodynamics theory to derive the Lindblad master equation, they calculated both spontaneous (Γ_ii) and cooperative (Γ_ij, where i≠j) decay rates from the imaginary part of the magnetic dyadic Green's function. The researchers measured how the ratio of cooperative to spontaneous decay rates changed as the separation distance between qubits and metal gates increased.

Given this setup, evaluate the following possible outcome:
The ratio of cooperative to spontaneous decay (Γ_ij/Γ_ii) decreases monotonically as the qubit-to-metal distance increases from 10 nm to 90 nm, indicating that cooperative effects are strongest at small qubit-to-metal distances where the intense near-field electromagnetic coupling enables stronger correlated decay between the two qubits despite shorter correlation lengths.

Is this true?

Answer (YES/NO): NO